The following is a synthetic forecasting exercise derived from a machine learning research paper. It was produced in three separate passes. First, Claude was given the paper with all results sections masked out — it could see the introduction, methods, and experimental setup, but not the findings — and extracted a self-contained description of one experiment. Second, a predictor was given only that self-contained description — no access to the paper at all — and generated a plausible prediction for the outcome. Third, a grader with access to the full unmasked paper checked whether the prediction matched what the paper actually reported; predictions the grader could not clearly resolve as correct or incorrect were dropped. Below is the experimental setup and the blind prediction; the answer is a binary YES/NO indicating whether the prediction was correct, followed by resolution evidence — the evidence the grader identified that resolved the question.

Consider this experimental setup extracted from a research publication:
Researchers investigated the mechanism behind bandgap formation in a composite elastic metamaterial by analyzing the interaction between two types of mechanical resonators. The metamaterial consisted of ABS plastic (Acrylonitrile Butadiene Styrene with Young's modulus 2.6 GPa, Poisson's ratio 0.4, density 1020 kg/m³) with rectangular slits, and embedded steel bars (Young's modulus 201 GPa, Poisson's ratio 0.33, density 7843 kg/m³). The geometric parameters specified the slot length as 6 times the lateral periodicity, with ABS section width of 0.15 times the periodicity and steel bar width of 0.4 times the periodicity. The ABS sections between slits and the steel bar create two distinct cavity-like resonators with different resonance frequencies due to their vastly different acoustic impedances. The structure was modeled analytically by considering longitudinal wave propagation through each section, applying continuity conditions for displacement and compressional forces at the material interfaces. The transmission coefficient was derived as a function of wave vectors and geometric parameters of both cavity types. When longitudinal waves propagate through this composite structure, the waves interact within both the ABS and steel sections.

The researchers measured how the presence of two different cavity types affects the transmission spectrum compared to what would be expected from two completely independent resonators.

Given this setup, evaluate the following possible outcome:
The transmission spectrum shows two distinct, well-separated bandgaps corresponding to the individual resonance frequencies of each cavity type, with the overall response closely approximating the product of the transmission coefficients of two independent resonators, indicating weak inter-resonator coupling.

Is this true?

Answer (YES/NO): NO